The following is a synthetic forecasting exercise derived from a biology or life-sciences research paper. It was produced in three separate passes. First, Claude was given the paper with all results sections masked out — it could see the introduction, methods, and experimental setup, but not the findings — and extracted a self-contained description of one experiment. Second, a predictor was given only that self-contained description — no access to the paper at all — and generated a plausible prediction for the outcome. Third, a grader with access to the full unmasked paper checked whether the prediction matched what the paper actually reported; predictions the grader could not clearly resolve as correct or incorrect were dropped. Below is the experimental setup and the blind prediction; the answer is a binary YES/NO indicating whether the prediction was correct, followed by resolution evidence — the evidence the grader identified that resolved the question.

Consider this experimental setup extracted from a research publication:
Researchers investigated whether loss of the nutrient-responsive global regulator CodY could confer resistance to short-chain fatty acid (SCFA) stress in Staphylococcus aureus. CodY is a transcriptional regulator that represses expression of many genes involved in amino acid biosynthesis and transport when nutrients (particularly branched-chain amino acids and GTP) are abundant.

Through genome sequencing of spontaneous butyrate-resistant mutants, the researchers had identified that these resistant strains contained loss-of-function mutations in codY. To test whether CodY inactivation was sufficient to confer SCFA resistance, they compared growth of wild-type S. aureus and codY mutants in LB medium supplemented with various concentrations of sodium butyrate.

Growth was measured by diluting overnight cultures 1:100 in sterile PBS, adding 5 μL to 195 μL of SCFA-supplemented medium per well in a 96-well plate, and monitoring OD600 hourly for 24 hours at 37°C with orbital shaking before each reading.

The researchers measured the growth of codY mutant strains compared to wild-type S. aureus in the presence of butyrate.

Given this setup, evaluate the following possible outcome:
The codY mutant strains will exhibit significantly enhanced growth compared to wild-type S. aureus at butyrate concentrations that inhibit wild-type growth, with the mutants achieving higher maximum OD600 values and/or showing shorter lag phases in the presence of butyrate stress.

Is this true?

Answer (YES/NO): YES